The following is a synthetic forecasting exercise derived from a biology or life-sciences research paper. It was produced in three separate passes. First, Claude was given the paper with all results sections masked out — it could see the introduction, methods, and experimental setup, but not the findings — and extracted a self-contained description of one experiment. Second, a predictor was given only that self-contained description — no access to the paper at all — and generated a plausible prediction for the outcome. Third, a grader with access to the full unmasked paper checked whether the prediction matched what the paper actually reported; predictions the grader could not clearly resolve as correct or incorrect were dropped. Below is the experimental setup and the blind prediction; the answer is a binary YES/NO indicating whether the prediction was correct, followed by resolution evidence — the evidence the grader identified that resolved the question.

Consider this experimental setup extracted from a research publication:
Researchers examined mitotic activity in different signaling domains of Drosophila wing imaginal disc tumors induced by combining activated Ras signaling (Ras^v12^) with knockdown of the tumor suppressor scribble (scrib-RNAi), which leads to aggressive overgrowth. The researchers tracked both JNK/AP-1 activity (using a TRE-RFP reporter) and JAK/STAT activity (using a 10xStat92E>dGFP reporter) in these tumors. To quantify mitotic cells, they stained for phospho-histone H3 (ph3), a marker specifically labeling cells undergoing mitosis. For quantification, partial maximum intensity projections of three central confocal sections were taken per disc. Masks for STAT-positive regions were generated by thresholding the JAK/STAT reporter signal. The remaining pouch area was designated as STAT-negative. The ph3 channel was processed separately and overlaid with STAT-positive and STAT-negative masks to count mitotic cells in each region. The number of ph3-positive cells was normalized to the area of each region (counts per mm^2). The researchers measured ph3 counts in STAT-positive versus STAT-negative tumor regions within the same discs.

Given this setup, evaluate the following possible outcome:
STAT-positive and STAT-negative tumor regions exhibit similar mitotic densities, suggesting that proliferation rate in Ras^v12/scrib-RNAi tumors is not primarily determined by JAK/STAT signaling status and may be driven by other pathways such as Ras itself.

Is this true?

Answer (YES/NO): NO